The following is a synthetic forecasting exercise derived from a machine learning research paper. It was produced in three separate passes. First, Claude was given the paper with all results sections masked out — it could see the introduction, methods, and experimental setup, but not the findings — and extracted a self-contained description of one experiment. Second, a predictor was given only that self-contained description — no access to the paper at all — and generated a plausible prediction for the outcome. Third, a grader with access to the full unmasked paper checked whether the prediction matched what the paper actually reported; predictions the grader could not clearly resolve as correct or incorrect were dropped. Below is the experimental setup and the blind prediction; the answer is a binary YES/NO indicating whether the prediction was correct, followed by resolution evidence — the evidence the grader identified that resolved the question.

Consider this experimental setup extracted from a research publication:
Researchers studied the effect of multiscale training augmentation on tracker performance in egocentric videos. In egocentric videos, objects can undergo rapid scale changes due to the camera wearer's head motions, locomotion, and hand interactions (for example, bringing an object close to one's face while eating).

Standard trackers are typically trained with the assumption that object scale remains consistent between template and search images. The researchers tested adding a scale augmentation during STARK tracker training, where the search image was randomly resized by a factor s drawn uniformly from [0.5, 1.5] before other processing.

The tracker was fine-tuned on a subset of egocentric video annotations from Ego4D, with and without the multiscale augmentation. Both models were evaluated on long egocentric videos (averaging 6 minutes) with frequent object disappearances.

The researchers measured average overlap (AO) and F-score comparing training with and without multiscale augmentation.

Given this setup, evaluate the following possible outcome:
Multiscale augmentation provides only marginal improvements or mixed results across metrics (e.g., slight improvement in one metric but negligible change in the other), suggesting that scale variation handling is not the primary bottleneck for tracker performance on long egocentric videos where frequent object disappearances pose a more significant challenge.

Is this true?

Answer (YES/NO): NO